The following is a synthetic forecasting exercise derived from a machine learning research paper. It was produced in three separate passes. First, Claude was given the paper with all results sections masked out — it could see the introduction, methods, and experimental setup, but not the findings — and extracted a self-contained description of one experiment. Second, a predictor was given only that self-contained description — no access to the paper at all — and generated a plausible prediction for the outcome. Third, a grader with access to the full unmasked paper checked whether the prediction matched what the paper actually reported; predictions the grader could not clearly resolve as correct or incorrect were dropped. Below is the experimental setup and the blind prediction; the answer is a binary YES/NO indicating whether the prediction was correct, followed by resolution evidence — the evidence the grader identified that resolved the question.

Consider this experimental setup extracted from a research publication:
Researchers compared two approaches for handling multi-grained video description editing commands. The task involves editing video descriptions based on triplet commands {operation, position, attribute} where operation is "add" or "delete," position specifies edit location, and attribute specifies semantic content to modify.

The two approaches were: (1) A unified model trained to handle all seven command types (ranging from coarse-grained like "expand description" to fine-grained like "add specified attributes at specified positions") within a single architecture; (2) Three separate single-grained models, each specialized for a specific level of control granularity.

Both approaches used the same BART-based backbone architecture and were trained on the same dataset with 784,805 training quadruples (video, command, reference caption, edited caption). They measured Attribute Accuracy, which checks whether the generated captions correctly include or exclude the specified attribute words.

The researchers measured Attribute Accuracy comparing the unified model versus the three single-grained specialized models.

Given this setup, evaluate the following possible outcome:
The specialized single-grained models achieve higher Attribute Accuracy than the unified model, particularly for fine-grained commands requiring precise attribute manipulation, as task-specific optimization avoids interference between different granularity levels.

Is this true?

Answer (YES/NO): NO